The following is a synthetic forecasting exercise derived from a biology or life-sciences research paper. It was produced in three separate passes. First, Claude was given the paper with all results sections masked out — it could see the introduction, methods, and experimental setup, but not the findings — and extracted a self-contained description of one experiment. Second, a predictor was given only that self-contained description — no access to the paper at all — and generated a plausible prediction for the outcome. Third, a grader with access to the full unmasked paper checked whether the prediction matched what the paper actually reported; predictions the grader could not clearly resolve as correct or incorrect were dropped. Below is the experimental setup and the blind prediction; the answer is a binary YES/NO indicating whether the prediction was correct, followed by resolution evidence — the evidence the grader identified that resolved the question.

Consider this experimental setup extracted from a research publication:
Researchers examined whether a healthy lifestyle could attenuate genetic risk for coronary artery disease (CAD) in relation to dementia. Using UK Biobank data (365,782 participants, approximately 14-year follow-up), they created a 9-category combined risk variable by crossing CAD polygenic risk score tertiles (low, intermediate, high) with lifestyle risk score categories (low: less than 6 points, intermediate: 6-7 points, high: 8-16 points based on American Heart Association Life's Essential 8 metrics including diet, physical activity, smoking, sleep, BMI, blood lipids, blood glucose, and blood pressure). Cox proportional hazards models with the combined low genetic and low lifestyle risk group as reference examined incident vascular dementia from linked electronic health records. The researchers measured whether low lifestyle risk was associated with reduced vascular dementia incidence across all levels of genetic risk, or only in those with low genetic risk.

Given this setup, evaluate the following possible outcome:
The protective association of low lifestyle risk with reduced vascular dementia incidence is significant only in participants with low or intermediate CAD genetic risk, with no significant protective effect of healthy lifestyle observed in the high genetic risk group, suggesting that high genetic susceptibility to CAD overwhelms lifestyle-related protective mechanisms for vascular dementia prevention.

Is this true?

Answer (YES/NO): NO